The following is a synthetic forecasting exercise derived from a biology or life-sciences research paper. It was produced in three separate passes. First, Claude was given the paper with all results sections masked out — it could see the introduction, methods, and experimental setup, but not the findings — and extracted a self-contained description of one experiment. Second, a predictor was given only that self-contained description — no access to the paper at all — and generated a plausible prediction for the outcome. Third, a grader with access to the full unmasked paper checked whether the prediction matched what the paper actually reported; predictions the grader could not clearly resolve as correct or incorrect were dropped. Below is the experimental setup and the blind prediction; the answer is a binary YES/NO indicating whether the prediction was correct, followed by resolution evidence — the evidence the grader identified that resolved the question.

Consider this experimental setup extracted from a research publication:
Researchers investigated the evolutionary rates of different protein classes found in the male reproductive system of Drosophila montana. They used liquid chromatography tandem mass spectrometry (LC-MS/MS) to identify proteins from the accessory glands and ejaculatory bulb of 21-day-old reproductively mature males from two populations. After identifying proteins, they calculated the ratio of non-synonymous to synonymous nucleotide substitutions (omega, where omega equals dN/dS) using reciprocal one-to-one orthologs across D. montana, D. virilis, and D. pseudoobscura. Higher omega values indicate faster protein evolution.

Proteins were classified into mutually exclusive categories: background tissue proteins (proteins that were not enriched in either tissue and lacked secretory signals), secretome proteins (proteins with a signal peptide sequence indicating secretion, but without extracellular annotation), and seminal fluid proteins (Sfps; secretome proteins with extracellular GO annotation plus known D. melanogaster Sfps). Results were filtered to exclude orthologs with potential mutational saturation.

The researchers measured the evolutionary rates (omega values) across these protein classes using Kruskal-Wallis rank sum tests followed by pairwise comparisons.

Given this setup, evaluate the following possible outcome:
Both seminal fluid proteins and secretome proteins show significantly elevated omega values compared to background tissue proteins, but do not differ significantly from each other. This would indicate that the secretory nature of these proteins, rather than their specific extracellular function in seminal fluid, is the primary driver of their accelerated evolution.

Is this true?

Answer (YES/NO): NO